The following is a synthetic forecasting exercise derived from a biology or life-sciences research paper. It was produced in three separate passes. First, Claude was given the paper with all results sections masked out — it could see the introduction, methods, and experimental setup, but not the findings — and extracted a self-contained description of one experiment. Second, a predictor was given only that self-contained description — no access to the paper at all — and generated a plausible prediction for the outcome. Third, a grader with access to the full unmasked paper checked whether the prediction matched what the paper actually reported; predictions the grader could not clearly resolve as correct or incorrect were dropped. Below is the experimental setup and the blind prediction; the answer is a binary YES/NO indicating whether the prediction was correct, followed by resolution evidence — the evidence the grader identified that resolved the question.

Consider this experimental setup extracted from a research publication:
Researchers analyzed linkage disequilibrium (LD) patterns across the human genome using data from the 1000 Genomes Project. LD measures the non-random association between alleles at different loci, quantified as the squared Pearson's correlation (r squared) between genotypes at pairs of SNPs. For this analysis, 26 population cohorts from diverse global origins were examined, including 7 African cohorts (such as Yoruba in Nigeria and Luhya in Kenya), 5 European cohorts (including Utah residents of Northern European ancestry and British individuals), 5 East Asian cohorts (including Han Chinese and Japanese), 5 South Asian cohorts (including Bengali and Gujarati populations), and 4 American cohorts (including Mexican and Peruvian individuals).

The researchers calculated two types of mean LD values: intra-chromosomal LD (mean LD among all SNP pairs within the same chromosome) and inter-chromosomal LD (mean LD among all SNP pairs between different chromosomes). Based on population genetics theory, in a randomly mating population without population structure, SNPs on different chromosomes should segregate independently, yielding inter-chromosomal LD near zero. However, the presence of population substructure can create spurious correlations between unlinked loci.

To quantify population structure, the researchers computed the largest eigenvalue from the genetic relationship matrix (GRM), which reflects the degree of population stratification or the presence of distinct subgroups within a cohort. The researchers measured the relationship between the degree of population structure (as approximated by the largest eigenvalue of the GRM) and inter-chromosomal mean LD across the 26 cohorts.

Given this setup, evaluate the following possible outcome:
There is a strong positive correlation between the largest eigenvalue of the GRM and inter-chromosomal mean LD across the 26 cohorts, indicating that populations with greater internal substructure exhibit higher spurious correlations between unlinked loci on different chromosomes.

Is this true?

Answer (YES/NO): YES